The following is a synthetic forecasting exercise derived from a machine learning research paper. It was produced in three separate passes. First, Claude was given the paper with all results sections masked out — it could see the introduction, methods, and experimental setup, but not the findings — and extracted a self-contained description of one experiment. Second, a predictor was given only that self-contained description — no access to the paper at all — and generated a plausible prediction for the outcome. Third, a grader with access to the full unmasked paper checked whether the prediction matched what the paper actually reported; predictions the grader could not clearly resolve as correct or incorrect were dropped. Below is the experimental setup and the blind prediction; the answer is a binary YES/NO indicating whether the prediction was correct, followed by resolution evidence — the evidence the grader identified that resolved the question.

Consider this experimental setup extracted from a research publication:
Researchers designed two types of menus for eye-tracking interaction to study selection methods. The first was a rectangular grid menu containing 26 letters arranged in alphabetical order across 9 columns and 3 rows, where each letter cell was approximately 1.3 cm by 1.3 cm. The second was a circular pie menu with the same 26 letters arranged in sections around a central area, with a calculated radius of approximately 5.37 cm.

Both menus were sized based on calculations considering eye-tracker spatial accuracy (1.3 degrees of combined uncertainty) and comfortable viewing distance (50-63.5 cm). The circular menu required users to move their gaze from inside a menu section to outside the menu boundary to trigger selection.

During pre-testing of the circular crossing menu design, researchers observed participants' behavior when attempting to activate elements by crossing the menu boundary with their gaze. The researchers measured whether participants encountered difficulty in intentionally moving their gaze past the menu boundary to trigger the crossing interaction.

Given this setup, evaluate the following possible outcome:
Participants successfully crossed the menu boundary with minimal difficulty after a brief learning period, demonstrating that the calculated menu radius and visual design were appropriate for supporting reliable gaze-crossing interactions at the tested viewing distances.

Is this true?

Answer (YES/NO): NO